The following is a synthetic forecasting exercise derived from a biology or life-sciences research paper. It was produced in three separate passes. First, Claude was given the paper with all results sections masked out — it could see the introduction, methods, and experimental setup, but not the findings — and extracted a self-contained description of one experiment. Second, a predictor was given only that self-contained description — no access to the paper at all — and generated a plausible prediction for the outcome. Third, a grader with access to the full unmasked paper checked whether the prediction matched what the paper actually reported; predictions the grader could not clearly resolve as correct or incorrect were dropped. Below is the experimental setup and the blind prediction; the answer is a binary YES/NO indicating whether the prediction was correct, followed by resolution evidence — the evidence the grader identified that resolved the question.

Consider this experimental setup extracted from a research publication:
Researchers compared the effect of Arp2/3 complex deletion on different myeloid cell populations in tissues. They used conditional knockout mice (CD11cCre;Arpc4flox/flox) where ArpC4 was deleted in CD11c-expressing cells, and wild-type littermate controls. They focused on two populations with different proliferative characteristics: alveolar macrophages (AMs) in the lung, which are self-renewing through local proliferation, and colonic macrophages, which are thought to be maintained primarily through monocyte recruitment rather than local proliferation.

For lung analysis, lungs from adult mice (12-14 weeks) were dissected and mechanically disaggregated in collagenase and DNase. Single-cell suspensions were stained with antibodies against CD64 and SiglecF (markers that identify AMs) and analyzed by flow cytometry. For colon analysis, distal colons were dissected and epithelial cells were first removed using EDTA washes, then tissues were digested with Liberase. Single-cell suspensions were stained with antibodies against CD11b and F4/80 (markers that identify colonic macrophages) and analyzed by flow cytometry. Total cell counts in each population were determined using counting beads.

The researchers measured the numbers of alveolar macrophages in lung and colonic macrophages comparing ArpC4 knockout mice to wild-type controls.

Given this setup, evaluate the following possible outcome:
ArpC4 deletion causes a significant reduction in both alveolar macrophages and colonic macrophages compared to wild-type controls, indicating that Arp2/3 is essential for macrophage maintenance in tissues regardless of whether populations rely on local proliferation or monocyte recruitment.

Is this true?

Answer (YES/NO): NO